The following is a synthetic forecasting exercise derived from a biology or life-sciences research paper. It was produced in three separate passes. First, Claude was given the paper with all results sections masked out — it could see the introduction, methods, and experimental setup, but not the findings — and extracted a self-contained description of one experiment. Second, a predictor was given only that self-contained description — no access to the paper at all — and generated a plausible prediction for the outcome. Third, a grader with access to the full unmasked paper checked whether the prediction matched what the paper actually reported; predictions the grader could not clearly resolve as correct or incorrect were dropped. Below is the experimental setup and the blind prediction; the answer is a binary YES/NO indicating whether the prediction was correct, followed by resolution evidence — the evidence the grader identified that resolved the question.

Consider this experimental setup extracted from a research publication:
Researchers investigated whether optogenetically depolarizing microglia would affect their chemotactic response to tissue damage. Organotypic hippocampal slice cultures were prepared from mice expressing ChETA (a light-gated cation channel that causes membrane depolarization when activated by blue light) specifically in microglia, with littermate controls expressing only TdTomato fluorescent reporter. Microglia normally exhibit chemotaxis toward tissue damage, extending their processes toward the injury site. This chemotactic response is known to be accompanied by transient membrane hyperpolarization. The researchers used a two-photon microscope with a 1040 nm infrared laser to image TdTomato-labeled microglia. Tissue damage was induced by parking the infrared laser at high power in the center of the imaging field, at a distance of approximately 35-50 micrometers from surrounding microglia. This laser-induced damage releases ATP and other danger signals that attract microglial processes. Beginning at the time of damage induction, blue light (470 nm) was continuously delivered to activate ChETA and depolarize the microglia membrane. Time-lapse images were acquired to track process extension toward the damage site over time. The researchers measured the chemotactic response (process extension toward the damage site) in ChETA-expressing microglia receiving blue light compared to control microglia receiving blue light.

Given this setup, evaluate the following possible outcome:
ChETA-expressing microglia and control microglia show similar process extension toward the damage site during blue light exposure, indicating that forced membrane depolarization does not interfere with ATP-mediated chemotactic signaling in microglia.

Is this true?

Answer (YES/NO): NO